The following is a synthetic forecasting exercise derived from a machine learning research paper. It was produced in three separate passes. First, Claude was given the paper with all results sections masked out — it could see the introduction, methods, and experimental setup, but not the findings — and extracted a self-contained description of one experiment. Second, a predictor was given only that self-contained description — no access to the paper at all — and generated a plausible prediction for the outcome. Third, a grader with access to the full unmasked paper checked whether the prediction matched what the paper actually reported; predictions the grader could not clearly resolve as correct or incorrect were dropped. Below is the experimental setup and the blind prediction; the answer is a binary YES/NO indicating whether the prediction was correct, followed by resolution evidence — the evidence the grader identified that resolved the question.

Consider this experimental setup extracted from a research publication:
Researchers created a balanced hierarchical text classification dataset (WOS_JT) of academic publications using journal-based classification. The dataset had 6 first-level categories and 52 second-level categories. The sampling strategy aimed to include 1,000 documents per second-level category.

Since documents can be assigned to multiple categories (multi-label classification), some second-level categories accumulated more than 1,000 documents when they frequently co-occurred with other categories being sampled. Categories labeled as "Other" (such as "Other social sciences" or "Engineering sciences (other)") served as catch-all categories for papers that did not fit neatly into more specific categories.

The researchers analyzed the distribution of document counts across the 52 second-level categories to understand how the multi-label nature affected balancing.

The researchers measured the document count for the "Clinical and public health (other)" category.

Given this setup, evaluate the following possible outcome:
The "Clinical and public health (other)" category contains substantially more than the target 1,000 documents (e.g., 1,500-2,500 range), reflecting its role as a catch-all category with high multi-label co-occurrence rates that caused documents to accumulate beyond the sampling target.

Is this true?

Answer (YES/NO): NO